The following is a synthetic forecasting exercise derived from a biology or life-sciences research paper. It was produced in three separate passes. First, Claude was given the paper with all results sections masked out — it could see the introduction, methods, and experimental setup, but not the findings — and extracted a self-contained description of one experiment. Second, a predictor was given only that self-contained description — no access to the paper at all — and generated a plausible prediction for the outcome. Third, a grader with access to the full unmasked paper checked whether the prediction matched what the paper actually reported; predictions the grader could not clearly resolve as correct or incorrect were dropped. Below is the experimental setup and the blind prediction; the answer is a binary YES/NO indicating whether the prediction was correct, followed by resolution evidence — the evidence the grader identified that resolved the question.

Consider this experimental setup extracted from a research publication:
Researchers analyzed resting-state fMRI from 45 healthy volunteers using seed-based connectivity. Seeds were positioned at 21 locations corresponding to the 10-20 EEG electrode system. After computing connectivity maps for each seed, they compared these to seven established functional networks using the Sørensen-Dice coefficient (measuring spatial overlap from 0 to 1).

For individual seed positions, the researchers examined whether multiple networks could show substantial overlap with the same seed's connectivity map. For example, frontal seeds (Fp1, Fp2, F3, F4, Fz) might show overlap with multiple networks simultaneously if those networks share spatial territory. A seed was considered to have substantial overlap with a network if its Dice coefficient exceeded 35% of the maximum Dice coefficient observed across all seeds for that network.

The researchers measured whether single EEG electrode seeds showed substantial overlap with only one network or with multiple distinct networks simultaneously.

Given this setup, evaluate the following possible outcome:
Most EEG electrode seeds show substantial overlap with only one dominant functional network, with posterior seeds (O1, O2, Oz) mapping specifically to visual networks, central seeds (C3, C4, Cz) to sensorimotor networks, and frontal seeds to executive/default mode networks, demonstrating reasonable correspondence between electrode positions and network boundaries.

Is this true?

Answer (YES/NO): NO